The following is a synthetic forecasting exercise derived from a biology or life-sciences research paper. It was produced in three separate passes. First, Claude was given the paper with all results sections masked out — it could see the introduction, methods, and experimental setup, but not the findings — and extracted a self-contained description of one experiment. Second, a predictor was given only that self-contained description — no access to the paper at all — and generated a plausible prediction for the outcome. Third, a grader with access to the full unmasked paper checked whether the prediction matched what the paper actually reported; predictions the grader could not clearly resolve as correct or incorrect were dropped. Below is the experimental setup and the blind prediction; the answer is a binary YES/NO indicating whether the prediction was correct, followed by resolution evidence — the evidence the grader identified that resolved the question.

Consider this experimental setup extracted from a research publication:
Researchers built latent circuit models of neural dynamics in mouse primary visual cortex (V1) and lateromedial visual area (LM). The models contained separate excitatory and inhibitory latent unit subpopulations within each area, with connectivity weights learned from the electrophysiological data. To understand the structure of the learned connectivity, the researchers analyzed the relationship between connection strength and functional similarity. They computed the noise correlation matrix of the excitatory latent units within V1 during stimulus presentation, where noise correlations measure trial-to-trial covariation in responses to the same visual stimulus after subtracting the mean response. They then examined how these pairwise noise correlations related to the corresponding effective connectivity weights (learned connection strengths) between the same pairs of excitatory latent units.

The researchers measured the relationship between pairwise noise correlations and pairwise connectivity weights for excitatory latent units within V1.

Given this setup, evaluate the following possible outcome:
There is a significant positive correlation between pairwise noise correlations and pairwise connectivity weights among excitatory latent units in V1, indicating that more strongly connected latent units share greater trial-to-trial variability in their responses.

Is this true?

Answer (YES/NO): YES